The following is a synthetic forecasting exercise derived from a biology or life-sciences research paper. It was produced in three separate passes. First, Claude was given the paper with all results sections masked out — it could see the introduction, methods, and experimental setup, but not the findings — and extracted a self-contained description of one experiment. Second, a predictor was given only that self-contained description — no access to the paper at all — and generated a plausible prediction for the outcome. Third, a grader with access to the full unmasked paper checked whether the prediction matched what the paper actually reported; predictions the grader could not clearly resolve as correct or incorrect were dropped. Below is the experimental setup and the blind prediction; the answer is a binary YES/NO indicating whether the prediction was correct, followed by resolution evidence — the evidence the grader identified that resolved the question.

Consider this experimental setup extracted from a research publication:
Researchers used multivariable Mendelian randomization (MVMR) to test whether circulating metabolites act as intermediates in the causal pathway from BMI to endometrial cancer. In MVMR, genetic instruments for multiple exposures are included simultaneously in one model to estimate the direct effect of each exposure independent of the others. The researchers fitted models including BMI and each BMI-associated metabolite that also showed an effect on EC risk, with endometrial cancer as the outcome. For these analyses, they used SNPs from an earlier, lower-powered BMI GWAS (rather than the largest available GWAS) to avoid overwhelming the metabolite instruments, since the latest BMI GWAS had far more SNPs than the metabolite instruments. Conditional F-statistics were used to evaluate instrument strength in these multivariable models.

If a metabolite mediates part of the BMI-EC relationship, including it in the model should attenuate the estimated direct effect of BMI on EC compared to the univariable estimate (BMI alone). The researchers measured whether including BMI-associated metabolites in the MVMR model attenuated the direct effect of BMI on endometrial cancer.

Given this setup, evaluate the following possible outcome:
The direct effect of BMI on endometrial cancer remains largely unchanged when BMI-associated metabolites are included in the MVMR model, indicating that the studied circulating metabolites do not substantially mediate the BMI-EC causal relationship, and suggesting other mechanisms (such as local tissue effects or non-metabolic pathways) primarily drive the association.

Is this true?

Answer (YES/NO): NO